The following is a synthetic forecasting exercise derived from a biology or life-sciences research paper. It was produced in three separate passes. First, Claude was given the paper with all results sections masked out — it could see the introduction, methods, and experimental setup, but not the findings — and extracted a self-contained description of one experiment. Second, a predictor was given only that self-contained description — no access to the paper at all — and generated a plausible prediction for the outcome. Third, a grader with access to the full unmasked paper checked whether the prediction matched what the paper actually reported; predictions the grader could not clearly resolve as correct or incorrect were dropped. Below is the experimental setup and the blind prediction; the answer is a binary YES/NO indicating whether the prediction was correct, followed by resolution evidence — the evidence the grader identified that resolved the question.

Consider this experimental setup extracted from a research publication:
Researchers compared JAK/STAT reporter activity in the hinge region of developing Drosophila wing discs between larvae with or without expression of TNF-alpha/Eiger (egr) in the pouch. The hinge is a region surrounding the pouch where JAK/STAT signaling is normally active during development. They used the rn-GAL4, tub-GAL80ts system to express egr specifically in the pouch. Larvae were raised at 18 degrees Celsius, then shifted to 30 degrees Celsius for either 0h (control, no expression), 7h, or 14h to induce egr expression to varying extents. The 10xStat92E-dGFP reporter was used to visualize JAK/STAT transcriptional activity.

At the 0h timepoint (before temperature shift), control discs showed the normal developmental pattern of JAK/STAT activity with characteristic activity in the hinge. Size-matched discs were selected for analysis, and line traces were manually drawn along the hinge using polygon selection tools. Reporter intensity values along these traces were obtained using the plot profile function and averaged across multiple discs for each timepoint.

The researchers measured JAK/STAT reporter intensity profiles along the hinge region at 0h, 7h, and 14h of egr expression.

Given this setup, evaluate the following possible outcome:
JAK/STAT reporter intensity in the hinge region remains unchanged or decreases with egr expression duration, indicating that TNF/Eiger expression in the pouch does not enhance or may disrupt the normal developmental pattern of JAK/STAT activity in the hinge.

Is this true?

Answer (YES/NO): NO